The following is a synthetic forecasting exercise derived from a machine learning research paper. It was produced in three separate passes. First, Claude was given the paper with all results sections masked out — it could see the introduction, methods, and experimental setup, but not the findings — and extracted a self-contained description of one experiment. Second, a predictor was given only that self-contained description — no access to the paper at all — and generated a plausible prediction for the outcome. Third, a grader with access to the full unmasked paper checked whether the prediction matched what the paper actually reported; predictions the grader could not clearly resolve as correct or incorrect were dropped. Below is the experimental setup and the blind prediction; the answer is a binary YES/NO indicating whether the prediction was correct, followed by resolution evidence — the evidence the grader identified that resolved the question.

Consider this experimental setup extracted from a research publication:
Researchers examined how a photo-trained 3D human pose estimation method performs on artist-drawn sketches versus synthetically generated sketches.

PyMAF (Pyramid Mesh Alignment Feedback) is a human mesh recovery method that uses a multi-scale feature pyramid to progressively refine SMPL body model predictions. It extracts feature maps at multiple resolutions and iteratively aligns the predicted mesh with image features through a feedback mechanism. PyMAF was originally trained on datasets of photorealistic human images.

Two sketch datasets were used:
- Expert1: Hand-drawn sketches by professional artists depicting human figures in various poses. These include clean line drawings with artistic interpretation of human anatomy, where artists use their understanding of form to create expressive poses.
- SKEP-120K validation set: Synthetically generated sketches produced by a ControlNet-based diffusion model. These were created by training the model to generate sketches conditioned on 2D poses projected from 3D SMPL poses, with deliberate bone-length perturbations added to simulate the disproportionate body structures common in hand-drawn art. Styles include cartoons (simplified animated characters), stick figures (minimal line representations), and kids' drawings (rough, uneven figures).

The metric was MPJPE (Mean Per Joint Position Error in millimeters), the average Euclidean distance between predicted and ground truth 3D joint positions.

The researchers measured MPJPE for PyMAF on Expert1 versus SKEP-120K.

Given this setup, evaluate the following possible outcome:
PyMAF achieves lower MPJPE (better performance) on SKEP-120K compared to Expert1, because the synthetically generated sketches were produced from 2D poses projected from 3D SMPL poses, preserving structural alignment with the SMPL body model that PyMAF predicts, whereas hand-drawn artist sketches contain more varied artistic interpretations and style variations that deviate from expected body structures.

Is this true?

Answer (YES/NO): YES